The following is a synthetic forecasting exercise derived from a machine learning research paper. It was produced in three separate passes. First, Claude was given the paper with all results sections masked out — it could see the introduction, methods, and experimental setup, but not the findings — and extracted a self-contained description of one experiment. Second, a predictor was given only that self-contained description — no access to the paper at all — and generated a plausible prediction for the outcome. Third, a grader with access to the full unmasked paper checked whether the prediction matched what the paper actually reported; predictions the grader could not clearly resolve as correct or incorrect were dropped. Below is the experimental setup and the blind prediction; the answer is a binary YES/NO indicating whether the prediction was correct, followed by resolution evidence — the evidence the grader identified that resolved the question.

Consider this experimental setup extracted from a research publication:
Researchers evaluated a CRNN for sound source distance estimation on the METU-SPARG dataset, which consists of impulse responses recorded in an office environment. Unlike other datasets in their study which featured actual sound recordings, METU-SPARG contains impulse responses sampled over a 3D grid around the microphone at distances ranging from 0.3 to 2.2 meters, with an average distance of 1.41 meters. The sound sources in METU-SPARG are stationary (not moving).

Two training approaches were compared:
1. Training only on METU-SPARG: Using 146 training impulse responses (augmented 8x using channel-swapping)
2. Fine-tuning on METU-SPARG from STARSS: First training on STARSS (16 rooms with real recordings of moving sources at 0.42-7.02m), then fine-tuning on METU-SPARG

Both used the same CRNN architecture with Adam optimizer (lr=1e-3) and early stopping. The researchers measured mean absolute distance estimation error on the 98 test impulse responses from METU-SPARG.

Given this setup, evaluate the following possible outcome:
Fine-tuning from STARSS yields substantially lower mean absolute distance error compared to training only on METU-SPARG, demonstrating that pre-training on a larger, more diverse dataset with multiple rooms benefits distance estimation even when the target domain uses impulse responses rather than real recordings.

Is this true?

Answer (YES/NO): NO